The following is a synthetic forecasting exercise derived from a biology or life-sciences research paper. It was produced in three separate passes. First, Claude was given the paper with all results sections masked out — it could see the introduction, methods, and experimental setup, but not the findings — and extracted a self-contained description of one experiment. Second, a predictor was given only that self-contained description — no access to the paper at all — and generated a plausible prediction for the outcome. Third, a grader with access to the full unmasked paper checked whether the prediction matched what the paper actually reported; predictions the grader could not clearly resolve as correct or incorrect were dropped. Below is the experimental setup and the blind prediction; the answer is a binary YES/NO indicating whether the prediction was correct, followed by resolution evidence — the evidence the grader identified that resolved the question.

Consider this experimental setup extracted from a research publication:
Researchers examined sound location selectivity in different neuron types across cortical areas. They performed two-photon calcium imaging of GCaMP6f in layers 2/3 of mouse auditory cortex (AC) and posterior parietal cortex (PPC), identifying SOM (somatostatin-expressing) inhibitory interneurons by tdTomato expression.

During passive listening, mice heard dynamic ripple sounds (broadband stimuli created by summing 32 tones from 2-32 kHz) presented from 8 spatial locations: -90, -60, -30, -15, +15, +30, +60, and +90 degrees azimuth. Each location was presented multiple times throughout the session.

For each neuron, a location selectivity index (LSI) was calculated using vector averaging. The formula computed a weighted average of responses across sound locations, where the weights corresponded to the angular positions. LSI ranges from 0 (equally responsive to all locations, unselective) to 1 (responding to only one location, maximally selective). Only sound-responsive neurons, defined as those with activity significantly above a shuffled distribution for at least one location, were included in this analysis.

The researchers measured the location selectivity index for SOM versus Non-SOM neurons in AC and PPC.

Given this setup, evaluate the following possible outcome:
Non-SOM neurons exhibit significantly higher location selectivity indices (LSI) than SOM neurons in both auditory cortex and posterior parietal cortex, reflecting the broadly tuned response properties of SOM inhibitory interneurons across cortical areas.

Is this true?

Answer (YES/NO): YES